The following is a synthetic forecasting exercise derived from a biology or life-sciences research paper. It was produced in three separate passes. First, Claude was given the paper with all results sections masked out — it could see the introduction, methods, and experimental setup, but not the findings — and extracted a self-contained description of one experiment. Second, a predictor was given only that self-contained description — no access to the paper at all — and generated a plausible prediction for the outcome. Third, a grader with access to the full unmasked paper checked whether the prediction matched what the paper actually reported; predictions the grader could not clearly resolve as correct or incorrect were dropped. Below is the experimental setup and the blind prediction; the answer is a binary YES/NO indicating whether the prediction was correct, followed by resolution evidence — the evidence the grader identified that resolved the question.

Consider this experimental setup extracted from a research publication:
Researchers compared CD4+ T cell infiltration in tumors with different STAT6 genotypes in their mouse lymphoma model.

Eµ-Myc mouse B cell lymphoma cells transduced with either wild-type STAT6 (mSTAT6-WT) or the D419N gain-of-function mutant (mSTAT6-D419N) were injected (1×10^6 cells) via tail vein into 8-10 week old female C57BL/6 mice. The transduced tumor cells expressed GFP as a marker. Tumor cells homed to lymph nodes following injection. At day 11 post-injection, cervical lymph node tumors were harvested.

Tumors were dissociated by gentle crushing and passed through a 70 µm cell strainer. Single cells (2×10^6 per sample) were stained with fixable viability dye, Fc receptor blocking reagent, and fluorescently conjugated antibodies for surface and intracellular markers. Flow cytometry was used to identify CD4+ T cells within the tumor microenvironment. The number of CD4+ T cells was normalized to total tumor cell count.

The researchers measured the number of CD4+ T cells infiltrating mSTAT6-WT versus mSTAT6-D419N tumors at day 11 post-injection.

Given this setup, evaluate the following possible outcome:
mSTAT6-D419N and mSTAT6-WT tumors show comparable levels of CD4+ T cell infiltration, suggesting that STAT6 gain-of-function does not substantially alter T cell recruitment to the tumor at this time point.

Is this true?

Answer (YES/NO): NO